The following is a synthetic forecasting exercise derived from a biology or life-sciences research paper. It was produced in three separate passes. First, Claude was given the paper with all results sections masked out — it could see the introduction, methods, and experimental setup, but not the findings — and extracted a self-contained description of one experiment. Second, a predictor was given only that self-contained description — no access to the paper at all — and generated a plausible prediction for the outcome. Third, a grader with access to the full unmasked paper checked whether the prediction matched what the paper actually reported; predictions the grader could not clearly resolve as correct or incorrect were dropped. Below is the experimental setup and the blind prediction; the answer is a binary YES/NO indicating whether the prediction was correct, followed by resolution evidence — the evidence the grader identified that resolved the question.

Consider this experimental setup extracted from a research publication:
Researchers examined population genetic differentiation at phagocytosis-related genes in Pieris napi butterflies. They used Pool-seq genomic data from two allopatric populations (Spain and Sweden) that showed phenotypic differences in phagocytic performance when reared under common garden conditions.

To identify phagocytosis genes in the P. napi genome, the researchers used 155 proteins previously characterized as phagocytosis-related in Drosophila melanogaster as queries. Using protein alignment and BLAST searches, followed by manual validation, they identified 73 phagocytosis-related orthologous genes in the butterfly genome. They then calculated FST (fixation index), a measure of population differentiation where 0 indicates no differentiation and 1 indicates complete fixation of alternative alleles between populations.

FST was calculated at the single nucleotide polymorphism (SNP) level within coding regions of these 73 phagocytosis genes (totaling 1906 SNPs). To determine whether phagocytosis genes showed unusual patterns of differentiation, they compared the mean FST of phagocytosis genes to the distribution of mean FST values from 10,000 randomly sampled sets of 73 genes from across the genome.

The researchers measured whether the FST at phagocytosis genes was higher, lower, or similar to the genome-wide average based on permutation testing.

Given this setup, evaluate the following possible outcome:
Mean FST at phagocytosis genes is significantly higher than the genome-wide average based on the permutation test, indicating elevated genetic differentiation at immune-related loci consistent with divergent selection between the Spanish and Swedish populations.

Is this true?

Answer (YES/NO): NO